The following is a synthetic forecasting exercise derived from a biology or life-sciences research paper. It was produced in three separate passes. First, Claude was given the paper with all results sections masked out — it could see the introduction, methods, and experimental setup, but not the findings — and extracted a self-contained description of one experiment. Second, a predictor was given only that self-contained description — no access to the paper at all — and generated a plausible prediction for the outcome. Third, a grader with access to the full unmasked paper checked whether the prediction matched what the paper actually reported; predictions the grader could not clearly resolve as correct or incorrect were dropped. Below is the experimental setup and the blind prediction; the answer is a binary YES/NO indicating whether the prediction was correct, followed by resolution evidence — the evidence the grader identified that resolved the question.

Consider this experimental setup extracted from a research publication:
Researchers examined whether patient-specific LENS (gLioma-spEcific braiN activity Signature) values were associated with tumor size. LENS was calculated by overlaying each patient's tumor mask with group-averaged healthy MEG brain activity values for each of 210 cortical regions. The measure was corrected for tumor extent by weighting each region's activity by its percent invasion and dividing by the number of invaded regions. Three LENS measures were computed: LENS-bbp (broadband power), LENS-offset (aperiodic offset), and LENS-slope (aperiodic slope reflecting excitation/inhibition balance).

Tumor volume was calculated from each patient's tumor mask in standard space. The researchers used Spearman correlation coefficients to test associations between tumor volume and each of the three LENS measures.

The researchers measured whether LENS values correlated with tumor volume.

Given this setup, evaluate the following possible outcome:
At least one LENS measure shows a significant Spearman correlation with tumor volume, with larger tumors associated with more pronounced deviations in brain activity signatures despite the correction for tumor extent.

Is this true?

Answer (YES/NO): YES